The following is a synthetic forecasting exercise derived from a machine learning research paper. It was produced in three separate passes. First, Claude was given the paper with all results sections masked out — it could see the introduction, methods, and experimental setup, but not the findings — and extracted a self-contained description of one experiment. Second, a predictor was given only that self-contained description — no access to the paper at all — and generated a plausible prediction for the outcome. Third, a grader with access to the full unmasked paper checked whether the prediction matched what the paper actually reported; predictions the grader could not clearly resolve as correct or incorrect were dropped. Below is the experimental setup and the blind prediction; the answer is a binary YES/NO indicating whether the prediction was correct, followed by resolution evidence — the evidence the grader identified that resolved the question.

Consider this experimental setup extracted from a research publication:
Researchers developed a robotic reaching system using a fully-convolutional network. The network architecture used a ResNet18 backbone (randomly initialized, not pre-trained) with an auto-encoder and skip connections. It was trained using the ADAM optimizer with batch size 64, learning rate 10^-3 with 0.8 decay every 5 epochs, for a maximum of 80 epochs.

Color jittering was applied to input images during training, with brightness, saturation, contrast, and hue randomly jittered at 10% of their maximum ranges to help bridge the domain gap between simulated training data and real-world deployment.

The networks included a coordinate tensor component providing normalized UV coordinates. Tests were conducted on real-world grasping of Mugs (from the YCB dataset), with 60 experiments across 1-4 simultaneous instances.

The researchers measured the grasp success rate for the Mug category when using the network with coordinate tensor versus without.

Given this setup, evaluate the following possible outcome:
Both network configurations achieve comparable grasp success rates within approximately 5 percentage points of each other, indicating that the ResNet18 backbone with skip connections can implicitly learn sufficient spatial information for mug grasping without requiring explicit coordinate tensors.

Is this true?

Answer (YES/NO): NO